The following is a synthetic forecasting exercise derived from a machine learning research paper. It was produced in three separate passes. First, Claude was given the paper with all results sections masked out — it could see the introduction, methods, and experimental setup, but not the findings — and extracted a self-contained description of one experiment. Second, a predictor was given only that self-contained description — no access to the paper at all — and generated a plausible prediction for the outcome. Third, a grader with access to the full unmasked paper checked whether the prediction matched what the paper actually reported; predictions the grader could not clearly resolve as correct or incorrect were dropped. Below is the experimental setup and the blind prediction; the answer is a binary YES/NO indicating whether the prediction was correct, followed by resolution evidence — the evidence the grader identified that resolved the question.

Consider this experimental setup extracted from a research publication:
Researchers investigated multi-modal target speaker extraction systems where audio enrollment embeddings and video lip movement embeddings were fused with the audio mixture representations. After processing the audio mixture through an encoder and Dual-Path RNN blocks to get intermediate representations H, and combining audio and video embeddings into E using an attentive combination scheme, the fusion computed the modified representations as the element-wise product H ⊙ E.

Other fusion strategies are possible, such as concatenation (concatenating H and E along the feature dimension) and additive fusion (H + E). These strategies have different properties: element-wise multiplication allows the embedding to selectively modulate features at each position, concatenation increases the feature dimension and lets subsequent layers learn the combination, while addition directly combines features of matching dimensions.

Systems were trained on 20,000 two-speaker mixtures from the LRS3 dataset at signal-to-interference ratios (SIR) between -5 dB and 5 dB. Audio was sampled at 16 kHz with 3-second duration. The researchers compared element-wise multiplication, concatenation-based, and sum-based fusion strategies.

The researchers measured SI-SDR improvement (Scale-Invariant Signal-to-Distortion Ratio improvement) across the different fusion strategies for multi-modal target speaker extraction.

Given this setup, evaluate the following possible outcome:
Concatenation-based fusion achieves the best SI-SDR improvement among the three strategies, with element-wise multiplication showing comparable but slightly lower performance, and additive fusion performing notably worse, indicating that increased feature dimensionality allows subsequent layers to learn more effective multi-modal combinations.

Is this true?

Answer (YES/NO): NO